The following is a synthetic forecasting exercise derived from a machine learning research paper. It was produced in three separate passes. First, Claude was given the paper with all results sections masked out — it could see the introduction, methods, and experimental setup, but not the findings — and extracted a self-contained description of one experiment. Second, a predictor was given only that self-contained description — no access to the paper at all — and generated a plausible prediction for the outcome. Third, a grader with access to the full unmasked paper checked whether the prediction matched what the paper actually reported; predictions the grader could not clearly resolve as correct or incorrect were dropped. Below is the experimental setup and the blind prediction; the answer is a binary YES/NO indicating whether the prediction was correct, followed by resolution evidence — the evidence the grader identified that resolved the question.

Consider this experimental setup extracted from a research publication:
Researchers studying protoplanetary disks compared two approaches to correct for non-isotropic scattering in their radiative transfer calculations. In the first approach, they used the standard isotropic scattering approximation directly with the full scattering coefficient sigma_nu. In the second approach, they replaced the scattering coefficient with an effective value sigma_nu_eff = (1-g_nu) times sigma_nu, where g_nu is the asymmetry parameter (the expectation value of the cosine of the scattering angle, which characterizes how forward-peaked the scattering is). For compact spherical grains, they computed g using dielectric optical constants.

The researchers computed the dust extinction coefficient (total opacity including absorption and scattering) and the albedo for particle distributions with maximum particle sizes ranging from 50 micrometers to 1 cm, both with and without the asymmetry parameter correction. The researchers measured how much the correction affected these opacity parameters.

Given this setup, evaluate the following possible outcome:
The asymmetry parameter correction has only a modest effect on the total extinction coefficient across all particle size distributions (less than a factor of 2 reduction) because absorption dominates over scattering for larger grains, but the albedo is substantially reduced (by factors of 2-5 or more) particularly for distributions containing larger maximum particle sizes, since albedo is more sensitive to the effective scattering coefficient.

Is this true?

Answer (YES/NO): NO